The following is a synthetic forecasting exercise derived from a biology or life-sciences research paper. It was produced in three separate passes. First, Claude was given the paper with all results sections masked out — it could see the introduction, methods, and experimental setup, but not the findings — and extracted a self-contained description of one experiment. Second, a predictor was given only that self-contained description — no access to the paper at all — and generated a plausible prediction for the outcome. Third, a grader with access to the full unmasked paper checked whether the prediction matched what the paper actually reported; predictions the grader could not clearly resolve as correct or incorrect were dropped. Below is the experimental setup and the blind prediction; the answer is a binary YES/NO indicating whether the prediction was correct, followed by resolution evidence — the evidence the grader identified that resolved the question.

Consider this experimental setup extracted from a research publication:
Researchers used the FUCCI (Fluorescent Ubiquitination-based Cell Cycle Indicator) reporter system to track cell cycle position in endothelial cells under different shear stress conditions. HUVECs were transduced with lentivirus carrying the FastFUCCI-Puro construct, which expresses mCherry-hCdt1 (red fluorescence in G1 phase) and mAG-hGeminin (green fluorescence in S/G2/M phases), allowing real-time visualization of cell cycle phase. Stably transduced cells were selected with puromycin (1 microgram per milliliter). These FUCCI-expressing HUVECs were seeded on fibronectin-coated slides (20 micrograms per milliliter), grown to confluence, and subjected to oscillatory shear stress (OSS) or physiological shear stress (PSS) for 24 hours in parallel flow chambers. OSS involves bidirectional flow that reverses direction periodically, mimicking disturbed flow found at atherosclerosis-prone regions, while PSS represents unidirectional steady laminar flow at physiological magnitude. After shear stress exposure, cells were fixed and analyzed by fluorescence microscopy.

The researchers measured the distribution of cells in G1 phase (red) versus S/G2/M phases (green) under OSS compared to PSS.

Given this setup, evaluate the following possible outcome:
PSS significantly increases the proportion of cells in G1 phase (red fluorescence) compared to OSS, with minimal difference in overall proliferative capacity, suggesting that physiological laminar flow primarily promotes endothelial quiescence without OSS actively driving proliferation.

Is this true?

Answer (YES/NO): NO